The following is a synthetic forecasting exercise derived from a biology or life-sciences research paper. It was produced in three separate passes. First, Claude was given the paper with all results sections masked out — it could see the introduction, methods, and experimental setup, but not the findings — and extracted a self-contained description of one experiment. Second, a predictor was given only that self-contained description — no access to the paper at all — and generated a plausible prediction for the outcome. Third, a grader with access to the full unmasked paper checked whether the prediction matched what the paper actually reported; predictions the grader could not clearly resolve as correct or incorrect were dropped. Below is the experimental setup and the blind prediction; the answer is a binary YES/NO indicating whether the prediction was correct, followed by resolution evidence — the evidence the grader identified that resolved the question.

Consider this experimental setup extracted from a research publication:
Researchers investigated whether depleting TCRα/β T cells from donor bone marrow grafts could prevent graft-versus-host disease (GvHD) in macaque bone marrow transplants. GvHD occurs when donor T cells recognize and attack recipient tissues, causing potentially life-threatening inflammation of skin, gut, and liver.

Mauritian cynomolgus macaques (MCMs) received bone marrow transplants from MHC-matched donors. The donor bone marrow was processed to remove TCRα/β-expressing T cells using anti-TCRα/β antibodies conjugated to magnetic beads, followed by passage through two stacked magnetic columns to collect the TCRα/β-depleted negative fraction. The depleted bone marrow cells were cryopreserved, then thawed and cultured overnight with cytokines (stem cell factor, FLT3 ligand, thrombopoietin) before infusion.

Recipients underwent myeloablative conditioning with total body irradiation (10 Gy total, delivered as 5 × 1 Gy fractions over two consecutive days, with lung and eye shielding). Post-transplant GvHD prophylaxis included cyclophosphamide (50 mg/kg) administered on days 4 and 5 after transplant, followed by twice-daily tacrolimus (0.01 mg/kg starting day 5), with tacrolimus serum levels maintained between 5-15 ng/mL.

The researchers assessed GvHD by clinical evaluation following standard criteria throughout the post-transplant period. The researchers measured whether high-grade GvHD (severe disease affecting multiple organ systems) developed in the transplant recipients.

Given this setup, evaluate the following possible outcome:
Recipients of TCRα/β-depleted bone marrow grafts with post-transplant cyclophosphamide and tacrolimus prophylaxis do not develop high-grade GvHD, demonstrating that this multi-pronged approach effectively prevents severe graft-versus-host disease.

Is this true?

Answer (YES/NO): YES